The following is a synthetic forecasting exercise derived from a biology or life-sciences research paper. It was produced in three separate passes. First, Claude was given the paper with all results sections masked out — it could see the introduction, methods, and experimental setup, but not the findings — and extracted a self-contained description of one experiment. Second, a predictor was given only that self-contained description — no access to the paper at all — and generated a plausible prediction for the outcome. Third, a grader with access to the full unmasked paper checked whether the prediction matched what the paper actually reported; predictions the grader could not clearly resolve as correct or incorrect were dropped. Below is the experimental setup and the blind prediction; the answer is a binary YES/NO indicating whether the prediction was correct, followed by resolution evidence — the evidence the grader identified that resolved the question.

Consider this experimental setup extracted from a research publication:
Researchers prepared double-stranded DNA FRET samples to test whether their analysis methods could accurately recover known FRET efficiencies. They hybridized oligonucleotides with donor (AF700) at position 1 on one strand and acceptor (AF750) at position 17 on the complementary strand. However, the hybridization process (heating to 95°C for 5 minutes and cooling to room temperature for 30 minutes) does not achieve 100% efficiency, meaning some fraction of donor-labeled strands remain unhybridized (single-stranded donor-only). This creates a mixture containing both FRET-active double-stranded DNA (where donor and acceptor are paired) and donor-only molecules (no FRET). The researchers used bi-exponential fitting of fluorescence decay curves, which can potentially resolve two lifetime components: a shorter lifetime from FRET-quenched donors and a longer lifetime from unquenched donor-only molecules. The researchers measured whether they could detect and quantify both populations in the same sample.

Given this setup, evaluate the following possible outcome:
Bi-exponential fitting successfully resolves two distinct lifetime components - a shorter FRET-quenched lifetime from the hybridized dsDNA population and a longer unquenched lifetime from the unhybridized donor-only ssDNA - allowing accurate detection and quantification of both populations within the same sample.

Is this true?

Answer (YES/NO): YES